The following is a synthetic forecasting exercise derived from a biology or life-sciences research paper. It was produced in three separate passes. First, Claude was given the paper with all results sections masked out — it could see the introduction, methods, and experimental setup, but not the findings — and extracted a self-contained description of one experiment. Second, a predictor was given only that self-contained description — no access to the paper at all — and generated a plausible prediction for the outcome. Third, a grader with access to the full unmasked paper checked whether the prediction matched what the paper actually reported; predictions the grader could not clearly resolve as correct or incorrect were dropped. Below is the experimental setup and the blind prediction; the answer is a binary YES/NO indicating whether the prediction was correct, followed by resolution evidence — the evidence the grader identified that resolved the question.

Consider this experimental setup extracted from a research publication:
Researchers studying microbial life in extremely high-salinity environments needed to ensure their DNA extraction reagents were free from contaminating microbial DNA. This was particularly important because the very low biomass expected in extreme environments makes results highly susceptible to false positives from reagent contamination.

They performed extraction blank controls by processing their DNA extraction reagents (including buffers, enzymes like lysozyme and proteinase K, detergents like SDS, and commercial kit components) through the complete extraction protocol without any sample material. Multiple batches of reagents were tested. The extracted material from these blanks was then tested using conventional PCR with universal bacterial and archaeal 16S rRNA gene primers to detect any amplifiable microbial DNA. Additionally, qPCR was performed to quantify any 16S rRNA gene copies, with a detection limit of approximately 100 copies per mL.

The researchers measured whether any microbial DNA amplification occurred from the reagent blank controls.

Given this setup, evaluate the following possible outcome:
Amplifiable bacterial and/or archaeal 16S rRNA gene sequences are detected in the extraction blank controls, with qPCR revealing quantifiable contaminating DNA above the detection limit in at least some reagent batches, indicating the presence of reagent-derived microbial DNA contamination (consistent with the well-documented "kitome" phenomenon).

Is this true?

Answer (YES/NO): NO